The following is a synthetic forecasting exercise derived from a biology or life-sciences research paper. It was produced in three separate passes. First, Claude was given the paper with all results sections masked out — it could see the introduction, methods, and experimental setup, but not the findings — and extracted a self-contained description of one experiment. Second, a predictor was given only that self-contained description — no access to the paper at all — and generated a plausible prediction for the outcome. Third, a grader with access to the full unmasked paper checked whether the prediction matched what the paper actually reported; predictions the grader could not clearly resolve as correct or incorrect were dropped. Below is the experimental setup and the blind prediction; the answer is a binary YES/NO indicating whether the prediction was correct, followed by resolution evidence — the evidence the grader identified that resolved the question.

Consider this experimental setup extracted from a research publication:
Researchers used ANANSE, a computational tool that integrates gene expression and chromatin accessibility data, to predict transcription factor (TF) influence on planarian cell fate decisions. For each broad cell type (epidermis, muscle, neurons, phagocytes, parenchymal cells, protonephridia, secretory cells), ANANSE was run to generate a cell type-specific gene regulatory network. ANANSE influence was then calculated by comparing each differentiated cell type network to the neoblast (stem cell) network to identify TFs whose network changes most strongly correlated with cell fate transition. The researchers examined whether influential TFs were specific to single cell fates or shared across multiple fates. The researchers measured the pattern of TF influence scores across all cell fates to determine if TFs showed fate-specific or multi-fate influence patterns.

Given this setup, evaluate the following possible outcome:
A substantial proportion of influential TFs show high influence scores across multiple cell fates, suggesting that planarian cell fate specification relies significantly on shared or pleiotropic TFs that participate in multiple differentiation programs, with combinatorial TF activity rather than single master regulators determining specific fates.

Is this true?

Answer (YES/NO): YES